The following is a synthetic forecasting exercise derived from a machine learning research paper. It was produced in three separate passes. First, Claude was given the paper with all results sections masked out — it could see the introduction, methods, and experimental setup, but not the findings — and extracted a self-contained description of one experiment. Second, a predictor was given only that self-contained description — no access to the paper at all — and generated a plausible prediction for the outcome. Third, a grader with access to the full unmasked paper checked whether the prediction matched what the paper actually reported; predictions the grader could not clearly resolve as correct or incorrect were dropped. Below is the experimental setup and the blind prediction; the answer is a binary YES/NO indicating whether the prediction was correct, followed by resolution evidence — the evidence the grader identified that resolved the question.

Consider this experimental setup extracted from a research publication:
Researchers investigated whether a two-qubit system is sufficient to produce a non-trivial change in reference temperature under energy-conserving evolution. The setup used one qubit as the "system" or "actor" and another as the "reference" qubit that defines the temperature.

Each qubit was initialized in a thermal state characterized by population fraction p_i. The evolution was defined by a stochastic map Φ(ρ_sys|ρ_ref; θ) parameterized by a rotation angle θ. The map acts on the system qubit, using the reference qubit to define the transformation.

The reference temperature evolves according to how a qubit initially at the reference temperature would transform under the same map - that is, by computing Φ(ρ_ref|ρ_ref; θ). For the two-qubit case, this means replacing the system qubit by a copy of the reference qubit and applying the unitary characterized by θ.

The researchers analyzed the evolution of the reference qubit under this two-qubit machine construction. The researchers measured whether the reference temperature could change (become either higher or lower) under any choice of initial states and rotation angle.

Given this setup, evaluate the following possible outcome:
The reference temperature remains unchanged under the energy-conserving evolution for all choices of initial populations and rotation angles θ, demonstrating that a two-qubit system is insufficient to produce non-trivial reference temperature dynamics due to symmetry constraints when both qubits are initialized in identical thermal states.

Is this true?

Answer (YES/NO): YES